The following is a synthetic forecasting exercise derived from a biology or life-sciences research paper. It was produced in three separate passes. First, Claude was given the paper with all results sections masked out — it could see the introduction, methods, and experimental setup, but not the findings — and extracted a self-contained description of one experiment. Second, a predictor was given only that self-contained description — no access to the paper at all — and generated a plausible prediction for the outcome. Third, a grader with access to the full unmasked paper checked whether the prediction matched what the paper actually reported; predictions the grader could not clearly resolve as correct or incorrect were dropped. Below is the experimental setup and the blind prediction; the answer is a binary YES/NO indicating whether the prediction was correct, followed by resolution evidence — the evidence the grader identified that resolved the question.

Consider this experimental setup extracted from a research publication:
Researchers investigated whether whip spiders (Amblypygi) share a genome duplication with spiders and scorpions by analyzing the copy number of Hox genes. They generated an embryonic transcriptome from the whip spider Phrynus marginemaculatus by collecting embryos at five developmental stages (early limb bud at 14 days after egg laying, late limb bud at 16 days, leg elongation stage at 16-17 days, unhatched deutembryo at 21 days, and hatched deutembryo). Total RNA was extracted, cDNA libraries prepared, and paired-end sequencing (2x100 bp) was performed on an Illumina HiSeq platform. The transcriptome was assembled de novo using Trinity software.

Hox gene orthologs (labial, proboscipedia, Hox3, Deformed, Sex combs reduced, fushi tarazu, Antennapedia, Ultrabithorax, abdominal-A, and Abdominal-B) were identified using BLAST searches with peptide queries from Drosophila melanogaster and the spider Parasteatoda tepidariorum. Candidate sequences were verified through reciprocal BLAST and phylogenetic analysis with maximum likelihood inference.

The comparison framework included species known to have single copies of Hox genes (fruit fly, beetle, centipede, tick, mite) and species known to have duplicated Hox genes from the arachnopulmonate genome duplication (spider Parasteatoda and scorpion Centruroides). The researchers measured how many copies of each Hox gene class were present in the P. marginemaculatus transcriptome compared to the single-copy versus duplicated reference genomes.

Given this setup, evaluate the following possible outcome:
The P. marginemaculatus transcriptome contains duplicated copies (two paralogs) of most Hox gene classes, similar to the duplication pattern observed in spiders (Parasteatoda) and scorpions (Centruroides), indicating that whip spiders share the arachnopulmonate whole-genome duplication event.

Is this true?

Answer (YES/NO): YES